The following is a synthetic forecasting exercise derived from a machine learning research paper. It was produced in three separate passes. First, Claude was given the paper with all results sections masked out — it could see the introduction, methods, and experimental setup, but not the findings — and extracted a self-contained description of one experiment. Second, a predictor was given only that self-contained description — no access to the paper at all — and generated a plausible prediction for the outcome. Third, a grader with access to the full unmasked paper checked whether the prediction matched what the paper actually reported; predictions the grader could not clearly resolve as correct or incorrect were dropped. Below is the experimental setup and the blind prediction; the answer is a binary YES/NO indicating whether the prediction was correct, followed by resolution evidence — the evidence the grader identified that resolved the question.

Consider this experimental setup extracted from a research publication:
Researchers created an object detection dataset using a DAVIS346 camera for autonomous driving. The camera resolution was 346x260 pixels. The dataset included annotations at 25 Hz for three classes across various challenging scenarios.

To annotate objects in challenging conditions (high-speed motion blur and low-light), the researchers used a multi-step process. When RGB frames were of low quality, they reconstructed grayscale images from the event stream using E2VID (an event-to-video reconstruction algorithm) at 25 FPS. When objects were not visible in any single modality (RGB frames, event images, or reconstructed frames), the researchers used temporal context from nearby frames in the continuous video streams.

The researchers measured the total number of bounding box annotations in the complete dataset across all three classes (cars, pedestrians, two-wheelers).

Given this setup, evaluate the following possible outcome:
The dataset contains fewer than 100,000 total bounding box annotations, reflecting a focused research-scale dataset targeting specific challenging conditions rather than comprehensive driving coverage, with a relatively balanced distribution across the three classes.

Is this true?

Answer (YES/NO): NO